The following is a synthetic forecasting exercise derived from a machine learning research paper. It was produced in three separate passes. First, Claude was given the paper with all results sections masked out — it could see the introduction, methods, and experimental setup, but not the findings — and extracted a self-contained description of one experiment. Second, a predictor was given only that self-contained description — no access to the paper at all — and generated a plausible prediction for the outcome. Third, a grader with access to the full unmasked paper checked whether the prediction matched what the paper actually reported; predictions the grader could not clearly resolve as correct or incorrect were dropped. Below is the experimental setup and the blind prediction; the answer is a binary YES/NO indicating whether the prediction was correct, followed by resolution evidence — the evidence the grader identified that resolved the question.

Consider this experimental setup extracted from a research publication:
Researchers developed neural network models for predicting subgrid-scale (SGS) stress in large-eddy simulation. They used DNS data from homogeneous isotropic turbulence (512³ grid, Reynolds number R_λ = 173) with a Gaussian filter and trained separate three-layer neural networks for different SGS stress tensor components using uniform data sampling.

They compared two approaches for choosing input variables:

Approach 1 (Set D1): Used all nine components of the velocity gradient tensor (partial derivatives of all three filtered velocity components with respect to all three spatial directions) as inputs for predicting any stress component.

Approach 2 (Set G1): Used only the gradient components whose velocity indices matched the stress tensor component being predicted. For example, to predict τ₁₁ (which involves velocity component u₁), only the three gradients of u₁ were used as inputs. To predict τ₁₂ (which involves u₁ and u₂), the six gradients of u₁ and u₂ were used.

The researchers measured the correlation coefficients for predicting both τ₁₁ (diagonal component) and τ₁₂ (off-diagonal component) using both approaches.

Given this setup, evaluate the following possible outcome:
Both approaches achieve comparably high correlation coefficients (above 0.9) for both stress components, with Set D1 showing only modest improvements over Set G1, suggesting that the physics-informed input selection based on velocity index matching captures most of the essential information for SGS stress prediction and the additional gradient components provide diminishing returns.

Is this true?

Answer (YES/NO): NO